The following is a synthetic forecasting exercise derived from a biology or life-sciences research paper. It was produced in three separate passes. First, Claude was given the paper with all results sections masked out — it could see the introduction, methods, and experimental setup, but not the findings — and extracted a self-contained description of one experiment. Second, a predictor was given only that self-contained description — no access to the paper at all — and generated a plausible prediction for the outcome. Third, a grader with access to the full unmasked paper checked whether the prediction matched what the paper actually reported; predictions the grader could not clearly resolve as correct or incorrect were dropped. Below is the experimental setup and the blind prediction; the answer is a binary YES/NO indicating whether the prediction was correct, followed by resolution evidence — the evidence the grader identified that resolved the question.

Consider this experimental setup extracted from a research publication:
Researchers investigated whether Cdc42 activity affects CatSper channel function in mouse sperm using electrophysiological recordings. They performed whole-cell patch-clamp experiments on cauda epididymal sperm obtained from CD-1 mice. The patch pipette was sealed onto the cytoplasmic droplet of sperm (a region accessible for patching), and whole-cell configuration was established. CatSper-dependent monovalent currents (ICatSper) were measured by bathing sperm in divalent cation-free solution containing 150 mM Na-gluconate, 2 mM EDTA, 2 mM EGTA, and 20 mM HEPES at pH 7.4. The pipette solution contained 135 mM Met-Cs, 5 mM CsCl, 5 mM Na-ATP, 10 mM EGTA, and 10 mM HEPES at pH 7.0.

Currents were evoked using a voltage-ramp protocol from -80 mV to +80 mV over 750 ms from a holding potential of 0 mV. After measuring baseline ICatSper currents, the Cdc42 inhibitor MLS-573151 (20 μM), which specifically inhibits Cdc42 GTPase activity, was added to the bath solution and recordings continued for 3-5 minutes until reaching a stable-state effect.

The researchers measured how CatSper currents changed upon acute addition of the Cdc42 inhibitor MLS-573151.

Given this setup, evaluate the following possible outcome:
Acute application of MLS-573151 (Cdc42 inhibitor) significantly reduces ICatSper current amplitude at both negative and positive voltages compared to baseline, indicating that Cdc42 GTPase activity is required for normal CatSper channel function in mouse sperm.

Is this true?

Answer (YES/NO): NO